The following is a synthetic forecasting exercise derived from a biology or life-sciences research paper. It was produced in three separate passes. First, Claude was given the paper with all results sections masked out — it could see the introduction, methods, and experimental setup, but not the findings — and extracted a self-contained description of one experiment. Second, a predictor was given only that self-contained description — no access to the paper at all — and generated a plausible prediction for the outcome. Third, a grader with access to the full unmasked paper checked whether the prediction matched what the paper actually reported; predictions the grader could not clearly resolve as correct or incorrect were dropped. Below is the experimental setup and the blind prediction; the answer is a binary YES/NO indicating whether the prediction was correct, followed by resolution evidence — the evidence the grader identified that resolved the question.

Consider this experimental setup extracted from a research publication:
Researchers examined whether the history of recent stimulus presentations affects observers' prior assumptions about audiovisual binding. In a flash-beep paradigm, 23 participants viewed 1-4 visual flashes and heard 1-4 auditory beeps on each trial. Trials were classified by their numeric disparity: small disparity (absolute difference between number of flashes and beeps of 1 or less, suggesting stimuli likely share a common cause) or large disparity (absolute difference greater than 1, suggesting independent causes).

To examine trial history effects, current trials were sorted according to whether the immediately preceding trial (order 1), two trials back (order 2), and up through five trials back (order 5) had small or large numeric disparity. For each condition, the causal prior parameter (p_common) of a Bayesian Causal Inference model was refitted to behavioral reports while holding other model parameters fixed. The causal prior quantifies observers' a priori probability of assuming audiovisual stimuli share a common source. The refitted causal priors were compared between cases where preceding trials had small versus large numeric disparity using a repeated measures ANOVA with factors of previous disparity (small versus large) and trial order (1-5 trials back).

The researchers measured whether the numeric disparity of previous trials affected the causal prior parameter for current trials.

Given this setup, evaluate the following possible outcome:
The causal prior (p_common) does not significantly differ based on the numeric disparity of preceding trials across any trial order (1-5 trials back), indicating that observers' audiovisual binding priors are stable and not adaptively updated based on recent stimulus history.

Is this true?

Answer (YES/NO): NO